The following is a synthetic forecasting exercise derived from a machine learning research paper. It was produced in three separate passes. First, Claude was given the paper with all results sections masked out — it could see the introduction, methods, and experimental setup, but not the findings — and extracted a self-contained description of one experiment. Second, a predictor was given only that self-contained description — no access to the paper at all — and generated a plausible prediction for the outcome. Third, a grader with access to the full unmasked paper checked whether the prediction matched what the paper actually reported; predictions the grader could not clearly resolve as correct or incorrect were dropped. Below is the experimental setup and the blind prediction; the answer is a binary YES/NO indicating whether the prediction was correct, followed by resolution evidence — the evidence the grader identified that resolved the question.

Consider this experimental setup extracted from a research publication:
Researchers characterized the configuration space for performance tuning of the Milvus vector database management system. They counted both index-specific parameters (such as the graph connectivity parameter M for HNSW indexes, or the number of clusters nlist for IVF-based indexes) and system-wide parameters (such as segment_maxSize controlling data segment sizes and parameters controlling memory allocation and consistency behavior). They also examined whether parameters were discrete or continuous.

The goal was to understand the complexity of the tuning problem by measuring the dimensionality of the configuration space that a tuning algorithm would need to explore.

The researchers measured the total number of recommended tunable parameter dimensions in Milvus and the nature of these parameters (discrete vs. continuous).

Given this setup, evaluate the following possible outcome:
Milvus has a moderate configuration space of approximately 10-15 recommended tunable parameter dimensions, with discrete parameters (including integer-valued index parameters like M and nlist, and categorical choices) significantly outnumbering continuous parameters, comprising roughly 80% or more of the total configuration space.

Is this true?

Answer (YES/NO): NO